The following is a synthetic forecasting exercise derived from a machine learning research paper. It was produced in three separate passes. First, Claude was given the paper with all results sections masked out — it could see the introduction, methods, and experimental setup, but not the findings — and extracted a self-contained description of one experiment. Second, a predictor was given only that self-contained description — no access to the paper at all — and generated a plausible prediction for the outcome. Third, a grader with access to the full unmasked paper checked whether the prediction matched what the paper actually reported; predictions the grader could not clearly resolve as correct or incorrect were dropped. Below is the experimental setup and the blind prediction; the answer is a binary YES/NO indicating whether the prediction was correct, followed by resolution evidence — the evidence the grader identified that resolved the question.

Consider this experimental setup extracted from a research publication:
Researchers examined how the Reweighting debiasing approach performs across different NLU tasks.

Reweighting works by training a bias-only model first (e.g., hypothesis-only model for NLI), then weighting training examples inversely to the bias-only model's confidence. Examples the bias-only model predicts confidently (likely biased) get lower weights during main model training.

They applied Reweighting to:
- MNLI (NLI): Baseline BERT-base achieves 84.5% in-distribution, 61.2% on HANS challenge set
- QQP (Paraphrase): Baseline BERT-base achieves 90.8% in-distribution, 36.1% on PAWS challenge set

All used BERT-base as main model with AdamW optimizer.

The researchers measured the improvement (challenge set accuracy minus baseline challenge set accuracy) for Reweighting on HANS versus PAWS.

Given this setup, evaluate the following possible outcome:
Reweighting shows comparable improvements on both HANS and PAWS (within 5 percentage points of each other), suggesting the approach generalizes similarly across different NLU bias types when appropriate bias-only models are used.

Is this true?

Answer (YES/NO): YES